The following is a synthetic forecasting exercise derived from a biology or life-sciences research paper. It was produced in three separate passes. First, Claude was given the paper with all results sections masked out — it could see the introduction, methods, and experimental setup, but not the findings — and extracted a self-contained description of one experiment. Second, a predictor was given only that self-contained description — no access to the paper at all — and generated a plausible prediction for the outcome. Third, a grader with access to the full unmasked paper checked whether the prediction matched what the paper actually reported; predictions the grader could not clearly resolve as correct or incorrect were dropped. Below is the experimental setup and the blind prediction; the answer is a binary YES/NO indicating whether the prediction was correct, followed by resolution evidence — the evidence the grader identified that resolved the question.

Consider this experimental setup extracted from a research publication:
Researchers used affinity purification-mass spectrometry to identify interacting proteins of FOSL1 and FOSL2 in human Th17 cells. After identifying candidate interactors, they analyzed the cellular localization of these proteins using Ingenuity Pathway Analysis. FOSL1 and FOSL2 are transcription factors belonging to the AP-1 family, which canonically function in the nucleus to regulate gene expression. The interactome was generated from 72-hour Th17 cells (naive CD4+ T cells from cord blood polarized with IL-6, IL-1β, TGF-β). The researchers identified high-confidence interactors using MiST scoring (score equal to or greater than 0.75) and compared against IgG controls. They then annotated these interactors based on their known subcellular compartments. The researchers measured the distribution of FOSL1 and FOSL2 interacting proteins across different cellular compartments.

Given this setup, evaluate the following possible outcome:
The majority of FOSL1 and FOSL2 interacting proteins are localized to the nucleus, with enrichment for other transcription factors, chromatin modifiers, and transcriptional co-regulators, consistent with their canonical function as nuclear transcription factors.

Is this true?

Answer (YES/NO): NO